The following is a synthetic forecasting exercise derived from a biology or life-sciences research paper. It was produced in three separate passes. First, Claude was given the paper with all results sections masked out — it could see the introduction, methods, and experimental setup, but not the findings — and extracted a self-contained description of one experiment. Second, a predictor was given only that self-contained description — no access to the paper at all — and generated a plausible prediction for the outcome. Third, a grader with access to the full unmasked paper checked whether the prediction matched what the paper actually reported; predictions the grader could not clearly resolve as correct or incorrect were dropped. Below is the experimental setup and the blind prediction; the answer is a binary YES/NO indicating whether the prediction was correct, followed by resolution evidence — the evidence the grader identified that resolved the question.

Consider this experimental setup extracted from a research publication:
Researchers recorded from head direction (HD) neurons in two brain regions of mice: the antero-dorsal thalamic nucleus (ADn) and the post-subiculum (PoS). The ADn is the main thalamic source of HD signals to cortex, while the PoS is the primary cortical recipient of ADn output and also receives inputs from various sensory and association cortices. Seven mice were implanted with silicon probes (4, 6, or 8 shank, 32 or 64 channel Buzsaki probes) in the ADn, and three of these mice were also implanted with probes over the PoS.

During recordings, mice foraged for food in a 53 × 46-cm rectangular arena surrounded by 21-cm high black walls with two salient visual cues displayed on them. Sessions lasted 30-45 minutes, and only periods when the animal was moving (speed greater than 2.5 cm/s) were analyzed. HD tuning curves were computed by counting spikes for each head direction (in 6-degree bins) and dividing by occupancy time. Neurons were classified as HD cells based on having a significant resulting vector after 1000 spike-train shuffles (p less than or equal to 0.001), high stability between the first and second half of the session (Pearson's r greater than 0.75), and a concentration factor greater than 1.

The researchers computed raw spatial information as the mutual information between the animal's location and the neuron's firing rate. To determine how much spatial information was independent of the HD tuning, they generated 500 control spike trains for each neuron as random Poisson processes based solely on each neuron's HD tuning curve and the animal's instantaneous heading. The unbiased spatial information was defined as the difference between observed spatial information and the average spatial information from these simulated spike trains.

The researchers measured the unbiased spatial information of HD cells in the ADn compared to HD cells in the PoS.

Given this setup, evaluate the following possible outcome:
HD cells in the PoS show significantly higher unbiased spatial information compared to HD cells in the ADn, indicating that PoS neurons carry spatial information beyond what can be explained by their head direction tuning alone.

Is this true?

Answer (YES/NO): YES